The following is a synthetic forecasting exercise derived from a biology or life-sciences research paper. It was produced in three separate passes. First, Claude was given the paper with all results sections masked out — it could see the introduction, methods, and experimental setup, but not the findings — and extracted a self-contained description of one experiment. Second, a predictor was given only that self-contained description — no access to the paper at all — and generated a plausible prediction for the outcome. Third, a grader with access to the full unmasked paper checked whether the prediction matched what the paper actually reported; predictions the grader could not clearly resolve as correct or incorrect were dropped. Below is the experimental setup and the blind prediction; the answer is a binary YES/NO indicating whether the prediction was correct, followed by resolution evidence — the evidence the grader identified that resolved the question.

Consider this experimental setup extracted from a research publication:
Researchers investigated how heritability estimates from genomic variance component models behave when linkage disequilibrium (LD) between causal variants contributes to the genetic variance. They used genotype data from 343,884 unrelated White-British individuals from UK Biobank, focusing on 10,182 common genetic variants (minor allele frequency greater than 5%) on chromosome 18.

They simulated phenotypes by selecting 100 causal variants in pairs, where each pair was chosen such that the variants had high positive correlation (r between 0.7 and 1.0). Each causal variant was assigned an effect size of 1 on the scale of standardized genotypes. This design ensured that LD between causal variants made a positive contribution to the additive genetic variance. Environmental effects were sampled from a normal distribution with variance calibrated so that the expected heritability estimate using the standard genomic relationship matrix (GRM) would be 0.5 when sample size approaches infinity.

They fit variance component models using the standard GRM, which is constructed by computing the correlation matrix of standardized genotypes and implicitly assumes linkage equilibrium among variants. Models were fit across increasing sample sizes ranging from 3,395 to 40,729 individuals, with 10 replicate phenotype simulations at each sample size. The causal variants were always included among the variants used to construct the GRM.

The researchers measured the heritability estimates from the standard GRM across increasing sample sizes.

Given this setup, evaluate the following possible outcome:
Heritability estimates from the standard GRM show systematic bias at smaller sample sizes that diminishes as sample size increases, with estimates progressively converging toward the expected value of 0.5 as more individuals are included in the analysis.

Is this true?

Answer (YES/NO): YES